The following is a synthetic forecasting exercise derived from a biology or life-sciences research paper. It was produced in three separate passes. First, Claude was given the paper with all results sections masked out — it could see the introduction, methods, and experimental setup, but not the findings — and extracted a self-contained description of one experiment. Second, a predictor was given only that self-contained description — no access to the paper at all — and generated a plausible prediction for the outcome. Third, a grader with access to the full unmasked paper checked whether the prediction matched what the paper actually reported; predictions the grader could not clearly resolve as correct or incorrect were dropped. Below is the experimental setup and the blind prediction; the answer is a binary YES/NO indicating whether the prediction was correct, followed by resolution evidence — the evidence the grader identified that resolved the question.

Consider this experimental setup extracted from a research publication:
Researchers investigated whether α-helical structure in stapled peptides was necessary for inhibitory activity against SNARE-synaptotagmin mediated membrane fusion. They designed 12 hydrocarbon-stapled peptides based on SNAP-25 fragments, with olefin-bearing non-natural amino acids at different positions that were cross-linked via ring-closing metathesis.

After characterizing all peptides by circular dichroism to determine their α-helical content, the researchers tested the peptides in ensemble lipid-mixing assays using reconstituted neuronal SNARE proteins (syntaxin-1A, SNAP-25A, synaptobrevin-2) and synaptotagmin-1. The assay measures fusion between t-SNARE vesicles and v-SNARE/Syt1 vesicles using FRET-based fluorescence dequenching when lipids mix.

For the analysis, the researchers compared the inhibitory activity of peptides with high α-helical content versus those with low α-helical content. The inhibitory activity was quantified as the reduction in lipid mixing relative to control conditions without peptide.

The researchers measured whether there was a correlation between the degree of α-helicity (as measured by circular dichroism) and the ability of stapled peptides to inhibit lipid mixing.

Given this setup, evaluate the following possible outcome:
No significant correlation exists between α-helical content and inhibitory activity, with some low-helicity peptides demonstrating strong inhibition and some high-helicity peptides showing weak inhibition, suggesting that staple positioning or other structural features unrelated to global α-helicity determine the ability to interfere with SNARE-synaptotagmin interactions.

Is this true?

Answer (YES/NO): NO